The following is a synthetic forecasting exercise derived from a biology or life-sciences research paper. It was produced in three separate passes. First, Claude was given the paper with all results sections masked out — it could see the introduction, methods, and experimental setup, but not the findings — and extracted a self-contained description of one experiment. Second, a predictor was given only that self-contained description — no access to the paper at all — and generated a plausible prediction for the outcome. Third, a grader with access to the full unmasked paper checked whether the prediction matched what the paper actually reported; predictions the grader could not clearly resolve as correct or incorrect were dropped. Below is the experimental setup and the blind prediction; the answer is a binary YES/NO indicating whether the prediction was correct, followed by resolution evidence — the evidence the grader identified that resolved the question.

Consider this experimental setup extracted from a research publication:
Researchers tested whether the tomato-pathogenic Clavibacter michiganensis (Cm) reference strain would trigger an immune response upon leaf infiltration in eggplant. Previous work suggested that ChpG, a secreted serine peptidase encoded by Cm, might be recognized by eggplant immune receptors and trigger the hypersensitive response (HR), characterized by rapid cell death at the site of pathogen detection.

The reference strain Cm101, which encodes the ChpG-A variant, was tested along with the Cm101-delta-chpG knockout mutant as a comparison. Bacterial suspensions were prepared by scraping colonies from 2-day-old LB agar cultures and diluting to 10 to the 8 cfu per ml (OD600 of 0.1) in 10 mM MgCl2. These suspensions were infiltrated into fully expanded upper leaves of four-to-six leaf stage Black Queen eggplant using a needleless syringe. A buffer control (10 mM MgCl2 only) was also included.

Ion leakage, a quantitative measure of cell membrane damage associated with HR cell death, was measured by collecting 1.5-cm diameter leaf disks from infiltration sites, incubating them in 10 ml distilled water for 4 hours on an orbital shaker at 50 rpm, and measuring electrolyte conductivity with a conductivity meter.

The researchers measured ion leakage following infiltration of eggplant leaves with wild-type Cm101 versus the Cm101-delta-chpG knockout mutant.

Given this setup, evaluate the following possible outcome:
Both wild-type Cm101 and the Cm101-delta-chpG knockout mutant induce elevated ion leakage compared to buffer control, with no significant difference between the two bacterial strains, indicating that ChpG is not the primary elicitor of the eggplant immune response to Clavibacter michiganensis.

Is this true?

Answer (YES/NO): NO